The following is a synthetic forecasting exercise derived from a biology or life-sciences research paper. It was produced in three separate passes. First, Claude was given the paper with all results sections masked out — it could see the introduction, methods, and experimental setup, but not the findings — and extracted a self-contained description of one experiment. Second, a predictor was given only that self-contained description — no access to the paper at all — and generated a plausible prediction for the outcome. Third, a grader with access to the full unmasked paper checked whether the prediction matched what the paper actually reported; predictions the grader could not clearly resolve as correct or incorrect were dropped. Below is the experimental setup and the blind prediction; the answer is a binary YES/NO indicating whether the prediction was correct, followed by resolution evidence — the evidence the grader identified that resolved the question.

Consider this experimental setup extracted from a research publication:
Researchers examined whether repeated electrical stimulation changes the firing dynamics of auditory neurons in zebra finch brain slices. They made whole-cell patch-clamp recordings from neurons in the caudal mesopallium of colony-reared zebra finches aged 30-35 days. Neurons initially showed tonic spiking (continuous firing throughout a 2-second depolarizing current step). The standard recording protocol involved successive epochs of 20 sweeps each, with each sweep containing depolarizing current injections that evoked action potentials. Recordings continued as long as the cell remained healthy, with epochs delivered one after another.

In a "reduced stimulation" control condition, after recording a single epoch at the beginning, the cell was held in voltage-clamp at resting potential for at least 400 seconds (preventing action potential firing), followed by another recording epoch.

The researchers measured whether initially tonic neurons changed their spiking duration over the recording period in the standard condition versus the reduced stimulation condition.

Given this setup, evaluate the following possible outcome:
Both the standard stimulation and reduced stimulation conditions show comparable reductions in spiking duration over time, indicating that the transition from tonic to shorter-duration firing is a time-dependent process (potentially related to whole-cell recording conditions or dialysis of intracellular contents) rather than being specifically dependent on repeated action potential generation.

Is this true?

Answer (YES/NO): NO